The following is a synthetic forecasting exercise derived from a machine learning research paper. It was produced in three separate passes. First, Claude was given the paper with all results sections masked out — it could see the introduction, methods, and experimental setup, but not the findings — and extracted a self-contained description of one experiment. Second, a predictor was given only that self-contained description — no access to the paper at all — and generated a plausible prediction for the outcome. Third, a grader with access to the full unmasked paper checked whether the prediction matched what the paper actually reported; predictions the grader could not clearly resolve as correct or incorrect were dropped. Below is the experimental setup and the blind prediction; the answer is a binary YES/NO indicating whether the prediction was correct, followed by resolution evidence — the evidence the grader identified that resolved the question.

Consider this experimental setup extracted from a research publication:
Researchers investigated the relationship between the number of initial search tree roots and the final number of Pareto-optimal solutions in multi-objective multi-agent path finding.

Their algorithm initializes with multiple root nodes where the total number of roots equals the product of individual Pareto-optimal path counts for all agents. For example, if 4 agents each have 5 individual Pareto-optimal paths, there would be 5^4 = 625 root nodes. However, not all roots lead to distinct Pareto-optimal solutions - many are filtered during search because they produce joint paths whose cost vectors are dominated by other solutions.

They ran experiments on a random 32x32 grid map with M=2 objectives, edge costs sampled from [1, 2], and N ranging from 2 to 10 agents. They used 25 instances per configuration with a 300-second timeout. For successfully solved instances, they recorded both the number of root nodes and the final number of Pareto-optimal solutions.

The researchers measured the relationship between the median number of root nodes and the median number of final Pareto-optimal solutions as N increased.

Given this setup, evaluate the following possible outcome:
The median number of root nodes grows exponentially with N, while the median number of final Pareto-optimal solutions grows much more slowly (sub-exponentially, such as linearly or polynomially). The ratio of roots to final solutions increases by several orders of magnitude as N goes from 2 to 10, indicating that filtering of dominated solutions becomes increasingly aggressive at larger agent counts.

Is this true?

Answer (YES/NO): NO